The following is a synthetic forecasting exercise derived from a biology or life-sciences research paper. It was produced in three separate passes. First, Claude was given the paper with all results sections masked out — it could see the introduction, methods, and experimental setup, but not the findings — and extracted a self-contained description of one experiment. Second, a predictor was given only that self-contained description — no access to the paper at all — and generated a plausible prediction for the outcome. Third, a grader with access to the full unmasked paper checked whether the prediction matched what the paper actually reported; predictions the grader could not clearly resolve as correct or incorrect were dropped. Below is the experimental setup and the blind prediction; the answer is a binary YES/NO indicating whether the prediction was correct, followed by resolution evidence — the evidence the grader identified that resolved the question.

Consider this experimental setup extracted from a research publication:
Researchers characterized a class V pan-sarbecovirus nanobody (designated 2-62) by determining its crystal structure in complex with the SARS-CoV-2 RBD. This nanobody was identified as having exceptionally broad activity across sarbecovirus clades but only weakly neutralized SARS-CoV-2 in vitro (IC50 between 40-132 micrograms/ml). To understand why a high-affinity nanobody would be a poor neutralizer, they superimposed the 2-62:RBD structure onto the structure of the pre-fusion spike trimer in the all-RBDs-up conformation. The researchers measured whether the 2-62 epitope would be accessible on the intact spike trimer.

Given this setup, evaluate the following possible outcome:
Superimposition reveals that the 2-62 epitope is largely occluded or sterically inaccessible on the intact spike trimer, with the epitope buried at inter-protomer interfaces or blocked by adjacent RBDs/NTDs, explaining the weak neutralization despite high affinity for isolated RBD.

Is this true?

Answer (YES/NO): YES